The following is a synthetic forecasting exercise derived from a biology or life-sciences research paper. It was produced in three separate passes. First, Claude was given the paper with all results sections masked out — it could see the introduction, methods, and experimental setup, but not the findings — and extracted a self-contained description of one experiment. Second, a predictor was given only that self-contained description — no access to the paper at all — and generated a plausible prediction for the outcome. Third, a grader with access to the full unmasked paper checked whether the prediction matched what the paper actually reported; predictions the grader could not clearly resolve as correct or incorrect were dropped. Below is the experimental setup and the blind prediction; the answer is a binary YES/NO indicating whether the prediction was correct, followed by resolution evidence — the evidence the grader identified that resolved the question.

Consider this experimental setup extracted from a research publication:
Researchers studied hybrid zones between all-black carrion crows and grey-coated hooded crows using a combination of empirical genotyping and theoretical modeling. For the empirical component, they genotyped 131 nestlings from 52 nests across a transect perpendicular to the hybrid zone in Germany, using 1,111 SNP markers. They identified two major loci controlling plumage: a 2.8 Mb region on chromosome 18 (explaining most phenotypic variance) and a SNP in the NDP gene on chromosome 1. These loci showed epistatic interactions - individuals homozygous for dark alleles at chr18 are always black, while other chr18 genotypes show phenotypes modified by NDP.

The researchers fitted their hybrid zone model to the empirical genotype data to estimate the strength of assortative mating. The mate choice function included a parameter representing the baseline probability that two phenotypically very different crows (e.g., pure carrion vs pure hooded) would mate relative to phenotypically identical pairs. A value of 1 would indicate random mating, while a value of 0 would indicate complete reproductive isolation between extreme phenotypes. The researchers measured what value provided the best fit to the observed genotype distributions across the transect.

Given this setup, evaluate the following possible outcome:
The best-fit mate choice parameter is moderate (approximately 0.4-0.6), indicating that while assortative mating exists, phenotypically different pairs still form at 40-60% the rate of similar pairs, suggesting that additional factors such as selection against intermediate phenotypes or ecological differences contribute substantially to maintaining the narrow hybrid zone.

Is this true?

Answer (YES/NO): NO